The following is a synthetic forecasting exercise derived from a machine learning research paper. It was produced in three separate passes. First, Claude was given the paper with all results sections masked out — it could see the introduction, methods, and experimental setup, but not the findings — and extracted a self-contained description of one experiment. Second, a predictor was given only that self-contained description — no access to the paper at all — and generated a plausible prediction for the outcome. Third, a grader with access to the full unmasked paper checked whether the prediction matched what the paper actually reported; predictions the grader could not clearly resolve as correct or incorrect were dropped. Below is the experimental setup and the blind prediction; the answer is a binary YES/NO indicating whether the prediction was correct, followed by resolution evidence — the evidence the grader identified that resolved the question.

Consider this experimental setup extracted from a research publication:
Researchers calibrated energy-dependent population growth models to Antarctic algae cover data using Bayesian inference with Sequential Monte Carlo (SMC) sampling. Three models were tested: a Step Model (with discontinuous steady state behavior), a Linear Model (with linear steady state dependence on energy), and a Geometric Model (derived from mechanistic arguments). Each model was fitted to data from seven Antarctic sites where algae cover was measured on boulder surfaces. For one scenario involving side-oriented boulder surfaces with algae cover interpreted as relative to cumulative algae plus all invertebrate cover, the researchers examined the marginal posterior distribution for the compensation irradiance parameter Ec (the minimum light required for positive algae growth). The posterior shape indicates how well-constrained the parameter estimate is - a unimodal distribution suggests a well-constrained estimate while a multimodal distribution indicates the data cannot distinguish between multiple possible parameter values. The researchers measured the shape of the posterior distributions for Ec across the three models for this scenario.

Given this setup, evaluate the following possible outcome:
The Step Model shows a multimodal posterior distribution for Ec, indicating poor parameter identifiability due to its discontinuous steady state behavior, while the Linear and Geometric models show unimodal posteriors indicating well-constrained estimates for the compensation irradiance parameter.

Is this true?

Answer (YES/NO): NO